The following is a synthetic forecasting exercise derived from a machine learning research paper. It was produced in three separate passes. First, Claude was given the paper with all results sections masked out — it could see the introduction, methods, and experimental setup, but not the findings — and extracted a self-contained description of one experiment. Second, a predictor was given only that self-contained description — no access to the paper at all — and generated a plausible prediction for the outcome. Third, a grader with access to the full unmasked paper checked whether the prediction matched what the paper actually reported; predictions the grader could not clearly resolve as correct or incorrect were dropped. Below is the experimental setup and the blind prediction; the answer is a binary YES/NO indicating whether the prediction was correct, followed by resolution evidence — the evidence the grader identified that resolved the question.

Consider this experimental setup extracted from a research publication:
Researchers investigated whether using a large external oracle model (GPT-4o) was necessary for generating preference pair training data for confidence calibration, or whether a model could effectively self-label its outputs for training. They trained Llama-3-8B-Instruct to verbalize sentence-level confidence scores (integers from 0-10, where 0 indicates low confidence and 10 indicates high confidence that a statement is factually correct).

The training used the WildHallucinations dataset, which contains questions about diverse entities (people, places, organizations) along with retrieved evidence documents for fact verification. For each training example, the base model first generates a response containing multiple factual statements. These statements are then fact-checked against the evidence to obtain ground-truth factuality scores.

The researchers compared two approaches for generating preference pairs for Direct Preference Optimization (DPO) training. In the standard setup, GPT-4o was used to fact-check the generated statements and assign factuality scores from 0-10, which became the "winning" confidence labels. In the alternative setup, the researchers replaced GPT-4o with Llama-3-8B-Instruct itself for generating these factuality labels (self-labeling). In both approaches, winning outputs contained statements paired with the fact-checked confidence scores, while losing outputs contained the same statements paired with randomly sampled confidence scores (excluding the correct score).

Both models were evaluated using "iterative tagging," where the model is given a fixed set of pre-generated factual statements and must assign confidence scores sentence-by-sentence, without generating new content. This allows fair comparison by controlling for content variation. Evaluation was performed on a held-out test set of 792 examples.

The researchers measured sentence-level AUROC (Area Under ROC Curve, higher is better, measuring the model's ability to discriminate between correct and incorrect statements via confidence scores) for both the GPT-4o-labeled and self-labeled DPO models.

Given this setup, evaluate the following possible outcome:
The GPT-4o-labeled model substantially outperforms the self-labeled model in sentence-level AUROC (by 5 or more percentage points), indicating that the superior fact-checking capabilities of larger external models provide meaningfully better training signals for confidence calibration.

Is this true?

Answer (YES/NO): NO